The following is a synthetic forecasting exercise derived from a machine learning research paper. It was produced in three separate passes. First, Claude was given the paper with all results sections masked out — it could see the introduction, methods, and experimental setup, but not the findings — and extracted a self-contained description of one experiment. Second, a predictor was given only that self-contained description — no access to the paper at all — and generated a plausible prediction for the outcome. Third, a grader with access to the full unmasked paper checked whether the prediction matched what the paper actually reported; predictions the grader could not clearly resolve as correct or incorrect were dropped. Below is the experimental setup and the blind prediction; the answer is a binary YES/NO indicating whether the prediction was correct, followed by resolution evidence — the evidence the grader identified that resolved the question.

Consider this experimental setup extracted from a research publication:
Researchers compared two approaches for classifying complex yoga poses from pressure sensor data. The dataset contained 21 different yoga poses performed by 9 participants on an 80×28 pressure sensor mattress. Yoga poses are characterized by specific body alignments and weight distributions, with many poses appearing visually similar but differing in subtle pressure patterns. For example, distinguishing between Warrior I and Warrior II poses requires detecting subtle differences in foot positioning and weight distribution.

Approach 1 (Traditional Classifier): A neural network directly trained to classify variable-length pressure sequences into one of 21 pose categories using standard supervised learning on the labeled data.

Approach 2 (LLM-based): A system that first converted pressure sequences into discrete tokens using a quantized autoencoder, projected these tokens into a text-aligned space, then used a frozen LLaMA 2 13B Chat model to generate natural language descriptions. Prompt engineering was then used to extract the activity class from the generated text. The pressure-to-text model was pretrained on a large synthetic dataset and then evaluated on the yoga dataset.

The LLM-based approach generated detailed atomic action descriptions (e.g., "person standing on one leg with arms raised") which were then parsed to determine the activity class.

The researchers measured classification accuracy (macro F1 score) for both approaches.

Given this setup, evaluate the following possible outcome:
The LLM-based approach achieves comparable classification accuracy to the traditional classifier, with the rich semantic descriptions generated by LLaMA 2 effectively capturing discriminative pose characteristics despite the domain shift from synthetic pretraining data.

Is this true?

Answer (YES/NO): NO